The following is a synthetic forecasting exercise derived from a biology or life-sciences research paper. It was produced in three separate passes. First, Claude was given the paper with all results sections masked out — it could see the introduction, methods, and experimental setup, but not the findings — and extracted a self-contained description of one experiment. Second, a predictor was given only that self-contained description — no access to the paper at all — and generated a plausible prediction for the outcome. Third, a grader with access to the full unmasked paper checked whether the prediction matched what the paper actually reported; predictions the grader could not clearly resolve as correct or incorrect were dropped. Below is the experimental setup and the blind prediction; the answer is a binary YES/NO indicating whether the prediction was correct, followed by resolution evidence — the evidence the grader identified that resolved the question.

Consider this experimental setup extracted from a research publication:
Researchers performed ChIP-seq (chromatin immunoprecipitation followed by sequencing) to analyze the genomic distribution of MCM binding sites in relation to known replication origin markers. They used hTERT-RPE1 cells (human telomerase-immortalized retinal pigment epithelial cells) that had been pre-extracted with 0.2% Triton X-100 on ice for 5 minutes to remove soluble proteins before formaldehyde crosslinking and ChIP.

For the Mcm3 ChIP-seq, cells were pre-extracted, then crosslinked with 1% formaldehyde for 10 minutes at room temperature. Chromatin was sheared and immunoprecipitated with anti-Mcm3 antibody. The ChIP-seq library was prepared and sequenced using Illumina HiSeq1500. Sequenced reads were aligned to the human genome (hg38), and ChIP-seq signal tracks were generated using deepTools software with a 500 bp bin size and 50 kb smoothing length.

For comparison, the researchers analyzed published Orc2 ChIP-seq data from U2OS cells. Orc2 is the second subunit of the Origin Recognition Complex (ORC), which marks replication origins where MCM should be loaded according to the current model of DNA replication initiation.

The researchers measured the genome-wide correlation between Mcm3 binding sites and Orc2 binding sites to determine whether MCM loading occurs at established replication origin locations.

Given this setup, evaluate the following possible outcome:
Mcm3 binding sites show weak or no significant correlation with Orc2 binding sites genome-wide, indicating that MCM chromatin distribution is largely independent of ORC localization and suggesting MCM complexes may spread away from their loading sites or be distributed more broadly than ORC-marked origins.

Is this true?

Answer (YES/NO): NO